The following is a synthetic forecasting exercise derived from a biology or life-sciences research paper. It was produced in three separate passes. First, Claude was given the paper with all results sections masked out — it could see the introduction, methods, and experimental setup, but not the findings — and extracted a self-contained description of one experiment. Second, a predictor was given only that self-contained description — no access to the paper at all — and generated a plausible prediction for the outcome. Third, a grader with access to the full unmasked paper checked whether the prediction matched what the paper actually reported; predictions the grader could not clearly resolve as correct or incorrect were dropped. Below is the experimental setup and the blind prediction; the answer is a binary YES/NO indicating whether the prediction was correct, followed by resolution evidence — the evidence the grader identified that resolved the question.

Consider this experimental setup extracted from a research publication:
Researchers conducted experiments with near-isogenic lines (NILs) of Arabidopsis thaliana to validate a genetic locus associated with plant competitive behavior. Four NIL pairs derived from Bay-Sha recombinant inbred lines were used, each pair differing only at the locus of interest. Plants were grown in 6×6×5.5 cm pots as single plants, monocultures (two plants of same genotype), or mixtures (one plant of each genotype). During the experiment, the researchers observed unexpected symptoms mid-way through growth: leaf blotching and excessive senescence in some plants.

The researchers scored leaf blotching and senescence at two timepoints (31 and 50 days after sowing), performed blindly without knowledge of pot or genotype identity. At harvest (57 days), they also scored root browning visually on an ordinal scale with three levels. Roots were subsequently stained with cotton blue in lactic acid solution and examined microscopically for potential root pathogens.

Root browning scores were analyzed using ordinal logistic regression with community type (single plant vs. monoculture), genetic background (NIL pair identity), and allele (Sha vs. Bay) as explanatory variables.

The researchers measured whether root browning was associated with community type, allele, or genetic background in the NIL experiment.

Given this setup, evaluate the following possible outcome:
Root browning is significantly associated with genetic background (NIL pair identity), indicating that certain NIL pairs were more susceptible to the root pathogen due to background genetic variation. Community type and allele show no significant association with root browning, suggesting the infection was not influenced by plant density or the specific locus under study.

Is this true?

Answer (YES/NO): NO